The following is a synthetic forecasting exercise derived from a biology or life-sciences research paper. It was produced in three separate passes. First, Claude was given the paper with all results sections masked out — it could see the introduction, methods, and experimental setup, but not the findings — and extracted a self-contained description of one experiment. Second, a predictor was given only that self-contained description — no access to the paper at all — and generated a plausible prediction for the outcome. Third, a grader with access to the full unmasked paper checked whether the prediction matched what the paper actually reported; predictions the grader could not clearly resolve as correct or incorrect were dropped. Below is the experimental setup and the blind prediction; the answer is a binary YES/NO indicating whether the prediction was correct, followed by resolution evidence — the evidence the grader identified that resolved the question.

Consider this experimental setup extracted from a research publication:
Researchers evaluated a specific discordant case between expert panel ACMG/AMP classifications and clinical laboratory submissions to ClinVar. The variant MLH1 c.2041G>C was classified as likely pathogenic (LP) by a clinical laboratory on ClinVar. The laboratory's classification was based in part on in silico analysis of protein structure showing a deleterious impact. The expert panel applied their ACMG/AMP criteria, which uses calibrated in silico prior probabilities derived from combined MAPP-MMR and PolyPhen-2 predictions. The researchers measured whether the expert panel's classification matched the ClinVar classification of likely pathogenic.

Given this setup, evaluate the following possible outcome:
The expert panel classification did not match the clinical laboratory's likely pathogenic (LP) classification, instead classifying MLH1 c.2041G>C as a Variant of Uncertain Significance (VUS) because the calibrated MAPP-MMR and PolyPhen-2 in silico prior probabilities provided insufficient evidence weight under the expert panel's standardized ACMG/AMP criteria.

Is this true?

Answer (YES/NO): YES